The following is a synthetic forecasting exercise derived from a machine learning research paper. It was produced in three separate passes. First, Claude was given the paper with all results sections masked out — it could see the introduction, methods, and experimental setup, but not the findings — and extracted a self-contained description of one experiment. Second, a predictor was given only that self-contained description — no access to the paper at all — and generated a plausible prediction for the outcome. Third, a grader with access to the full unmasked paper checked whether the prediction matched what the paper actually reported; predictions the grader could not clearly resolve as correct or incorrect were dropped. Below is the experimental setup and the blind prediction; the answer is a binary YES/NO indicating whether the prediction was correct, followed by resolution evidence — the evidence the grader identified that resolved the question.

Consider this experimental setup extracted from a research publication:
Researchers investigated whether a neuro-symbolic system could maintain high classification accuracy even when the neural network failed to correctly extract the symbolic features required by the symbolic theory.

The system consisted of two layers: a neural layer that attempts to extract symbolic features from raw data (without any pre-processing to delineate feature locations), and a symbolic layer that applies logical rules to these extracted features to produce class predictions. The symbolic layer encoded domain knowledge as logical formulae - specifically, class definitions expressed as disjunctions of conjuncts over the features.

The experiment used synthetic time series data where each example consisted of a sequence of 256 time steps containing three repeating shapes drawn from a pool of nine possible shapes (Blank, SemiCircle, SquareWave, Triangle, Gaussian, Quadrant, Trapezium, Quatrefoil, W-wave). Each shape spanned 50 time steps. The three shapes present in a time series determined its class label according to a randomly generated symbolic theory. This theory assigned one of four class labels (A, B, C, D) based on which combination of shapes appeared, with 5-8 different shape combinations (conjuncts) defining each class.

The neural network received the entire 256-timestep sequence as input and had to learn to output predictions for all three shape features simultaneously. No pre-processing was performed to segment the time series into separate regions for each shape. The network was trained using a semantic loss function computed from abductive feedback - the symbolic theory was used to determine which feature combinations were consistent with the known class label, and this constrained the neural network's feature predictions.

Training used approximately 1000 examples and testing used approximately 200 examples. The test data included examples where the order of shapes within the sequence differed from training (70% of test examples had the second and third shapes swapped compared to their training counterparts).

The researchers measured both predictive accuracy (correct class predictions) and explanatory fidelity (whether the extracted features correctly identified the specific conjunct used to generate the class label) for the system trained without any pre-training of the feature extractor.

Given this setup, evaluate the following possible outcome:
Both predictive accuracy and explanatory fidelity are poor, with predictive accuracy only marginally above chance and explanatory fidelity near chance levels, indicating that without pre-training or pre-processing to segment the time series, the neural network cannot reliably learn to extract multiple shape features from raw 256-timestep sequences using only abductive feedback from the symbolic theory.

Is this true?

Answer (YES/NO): NO